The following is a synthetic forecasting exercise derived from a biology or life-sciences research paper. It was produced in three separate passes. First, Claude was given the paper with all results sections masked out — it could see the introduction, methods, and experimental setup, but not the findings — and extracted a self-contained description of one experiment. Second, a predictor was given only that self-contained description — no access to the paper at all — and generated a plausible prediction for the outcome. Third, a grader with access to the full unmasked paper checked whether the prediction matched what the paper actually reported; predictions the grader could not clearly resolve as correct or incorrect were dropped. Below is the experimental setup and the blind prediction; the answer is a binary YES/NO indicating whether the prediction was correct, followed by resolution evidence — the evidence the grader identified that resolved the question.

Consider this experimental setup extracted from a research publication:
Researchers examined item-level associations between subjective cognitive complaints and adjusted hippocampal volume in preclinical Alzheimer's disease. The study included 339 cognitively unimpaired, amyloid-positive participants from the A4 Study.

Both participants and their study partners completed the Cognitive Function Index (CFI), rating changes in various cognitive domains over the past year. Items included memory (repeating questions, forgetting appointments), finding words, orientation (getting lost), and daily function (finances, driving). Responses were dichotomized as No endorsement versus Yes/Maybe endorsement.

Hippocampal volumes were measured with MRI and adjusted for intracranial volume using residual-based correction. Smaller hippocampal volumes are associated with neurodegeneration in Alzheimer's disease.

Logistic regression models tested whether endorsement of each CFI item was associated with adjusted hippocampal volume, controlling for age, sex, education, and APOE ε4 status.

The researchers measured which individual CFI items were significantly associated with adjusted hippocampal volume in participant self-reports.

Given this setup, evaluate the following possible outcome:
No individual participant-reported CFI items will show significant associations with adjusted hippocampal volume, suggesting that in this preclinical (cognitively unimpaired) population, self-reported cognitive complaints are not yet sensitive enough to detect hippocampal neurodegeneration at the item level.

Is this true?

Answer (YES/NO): NO